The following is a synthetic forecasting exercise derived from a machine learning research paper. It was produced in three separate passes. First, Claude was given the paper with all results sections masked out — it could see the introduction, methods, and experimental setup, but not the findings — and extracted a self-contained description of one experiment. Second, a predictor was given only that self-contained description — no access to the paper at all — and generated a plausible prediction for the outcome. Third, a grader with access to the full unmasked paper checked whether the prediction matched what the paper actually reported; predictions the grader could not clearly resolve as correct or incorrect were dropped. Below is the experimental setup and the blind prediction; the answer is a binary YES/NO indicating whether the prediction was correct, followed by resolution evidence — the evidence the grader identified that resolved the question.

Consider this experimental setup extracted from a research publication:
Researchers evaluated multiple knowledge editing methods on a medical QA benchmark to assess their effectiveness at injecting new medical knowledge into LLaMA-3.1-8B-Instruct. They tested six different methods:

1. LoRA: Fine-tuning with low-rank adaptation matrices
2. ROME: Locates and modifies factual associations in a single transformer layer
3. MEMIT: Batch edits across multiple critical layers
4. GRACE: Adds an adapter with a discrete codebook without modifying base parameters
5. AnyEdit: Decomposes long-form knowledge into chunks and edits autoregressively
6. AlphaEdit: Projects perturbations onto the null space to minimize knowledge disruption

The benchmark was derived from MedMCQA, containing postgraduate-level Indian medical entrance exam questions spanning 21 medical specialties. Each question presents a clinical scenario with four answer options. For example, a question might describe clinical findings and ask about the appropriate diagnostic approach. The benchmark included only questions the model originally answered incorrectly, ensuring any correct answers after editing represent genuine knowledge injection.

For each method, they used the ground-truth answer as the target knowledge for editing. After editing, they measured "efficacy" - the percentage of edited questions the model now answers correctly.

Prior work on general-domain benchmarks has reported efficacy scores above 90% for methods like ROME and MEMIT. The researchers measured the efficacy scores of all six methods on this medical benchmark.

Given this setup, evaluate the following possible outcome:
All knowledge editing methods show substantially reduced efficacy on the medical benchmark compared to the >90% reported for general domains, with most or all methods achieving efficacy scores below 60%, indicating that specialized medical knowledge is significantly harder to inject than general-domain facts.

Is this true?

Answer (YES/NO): YES